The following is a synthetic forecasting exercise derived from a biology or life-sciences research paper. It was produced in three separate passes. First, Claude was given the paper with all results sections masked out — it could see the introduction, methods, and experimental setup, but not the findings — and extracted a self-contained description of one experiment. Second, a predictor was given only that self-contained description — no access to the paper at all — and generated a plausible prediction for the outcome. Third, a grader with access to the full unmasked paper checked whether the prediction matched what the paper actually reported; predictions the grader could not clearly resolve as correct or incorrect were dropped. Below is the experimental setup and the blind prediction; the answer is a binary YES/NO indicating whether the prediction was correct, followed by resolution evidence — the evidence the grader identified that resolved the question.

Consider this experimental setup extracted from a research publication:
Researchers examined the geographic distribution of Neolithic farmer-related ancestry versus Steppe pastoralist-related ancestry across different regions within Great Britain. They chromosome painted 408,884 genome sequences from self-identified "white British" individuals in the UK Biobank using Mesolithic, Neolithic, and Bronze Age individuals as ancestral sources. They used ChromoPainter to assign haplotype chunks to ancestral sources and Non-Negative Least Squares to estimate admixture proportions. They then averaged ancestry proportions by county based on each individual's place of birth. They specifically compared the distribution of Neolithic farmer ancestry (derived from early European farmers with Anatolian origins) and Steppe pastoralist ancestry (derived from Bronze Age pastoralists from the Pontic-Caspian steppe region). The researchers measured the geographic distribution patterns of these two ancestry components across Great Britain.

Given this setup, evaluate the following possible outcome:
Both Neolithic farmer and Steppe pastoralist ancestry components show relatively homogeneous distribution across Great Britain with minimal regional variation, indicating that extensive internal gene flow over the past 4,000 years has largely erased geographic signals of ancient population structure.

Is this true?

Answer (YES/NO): NO